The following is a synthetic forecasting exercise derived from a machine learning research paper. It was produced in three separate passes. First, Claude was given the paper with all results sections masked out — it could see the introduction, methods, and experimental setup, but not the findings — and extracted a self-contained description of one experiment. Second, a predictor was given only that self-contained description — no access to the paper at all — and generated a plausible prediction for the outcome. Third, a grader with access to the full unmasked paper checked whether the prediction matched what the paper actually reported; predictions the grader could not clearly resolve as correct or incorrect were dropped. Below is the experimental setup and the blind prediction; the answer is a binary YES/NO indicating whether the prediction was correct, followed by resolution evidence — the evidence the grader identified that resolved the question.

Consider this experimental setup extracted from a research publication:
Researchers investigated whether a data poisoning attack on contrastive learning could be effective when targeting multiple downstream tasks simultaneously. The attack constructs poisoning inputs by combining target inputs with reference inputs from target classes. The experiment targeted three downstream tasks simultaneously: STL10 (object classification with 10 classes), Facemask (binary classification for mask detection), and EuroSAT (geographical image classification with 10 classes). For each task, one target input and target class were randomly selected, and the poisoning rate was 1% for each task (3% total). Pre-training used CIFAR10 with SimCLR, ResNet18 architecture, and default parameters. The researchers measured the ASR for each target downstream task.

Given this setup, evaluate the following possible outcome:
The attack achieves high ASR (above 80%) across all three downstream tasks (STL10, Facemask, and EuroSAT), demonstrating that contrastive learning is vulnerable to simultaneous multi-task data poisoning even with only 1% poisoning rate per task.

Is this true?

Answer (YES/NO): NO